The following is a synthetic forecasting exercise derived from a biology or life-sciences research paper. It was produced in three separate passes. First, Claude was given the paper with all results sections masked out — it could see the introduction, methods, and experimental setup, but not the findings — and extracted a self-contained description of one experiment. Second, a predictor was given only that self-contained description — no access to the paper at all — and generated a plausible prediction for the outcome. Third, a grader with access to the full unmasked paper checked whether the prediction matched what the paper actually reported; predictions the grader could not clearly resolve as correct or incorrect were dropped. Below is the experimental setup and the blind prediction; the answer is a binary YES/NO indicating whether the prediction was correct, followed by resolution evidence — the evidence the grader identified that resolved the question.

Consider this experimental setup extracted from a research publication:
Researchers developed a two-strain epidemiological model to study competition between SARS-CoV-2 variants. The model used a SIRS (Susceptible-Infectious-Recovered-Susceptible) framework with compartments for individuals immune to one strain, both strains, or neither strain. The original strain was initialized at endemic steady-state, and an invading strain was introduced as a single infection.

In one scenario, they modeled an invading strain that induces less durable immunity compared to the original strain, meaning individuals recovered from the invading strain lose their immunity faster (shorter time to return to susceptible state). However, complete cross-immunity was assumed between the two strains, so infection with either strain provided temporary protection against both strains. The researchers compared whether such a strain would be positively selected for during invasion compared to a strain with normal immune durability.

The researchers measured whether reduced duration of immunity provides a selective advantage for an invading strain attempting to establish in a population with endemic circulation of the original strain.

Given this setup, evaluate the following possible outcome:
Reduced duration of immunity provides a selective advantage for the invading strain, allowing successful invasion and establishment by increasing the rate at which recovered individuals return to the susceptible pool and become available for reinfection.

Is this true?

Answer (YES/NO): NO